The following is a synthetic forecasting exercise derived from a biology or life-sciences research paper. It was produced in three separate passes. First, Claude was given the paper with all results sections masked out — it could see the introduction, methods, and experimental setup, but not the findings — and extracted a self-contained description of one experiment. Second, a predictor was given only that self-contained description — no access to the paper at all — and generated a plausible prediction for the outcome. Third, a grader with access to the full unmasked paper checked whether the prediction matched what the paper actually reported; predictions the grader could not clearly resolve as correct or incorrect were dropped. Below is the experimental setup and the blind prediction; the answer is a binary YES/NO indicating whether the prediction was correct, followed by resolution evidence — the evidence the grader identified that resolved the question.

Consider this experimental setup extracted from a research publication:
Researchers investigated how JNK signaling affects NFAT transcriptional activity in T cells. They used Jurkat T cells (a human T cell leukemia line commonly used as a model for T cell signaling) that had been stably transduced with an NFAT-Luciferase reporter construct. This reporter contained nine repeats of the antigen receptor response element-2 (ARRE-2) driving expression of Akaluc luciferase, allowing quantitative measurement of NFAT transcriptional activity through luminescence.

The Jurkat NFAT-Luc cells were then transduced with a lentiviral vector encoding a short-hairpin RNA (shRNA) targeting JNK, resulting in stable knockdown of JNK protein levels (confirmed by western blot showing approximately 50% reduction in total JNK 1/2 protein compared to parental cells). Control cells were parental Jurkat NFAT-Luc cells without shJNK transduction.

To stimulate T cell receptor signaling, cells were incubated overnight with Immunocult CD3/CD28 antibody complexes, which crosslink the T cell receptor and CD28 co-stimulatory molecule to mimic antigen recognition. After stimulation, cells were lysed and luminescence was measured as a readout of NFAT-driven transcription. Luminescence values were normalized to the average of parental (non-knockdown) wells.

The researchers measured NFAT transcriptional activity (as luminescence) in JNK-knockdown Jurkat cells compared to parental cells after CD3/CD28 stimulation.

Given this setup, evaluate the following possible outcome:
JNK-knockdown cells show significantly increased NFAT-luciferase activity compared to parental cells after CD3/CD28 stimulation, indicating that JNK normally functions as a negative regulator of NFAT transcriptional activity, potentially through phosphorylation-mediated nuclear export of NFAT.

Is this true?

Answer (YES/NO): NO